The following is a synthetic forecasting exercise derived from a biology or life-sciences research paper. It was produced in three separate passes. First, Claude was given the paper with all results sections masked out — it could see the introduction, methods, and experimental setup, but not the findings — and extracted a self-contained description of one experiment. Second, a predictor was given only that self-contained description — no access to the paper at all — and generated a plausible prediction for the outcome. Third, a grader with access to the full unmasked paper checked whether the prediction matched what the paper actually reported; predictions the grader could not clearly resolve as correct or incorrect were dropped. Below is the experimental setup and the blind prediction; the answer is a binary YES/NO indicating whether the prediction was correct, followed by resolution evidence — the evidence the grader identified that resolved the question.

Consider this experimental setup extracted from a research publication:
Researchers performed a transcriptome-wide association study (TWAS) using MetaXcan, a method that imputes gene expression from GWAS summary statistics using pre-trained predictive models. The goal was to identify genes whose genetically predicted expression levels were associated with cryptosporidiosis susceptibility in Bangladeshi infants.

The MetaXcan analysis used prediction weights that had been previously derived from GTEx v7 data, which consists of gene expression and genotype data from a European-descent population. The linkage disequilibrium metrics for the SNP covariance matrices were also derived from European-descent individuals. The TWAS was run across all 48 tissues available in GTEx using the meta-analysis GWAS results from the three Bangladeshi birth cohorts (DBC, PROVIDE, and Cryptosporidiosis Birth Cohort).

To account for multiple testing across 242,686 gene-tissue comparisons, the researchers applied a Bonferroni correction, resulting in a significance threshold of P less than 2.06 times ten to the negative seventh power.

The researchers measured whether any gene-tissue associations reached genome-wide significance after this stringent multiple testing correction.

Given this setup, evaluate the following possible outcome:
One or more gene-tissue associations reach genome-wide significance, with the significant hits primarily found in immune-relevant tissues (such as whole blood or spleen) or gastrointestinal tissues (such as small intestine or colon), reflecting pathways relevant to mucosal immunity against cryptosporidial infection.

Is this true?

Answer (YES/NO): NO